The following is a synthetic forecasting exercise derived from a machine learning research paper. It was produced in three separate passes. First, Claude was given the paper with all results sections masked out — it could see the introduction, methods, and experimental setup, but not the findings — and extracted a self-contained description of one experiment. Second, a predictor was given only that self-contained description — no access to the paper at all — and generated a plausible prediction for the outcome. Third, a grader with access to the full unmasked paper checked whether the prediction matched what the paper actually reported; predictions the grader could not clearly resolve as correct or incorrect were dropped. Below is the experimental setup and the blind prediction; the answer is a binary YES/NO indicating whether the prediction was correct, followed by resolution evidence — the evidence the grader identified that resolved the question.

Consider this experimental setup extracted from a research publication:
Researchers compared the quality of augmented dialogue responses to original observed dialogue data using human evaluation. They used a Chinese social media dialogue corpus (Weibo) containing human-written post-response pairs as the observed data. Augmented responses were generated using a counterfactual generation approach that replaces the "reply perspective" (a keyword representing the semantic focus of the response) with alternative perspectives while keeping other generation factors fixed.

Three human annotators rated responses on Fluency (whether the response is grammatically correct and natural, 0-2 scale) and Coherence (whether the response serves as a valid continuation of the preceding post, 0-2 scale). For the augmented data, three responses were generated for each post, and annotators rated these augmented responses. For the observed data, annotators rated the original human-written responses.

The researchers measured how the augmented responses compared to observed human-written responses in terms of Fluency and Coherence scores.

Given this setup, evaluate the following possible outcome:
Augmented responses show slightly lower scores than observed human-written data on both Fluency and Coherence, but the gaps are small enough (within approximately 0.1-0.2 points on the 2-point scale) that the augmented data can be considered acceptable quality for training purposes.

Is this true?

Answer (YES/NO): NO